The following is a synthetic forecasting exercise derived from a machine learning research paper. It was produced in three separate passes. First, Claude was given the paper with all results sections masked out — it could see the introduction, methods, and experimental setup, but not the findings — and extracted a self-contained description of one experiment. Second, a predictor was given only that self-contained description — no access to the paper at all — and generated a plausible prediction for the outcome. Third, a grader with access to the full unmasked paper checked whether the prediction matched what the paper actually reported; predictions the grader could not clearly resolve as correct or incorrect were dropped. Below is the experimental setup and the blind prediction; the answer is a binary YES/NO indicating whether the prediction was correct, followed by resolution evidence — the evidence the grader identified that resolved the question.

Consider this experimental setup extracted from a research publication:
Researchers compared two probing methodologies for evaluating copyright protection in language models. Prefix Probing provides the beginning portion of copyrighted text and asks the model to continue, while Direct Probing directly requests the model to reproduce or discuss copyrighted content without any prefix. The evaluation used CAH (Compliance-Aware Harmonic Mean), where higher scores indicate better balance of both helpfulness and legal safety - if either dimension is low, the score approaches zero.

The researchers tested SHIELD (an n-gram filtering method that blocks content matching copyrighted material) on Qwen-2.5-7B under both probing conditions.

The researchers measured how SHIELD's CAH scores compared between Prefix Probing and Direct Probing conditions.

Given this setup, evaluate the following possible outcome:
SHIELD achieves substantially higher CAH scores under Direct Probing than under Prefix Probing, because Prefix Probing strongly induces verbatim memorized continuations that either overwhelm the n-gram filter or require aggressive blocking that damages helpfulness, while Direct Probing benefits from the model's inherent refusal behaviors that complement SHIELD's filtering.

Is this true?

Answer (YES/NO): YES